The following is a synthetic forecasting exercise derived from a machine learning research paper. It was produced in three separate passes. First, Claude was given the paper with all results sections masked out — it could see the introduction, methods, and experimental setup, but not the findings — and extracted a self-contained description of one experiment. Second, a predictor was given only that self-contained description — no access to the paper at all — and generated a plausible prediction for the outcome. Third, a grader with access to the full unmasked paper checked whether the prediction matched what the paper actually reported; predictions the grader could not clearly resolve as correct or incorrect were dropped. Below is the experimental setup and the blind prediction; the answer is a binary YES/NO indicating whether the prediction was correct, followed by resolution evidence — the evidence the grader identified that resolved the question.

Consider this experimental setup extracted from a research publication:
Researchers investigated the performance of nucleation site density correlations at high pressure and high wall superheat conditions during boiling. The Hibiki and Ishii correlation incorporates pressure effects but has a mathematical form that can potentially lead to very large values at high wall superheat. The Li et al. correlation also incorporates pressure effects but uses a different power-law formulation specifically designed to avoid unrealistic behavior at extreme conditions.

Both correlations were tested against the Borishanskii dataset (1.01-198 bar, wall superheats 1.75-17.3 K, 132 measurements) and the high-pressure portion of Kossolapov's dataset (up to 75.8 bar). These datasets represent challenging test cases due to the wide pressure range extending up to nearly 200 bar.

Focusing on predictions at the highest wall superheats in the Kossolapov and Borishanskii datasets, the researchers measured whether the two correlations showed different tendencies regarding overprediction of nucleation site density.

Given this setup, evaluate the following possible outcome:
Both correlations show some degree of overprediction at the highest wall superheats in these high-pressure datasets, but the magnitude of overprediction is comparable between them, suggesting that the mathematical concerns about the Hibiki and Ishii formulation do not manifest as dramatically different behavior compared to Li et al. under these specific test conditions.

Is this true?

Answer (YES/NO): NO